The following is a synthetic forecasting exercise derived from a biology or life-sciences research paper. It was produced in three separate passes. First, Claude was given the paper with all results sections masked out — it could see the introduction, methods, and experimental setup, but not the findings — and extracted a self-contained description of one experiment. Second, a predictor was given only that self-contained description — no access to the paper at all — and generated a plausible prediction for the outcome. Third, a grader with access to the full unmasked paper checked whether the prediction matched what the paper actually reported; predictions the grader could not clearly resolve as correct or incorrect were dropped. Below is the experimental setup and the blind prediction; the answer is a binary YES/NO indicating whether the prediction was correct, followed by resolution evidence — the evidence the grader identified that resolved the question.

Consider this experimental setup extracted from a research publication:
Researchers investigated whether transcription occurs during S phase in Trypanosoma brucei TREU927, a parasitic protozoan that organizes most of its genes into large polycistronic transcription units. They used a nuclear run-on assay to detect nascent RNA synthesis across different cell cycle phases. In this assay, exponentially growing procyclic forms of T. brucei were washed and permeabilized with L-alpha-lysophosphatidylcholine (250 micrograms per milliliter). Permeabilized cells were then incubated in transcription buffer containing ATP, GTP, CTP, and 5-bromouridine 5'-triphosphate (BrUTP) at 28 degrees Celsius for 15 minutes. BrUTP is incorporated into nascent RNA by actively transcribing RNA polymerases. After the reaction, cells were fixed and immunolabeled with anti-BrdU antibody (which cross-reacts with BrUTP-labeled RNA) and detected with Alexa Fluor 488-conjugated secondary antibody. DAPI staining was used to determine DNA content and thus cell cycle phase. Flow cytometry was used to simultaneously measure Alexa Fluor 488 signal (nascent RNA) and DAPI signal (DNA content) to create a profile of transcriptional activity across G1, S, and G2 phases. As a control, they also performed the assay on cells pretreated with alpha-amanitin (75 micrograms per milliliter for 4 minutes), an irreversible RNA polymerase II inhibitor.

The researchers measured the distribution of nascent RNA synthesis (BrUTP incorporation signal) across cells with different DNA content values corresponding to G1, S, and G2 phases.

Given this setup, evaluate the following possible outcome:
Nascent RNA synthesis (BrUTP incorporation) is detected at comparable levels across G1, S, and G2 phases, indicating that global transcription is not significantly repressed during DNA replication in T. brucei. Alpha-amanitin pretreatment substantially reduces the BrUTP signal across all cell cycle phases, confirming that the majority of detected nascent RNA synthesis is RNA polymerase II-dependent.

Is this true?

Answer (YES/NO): YES